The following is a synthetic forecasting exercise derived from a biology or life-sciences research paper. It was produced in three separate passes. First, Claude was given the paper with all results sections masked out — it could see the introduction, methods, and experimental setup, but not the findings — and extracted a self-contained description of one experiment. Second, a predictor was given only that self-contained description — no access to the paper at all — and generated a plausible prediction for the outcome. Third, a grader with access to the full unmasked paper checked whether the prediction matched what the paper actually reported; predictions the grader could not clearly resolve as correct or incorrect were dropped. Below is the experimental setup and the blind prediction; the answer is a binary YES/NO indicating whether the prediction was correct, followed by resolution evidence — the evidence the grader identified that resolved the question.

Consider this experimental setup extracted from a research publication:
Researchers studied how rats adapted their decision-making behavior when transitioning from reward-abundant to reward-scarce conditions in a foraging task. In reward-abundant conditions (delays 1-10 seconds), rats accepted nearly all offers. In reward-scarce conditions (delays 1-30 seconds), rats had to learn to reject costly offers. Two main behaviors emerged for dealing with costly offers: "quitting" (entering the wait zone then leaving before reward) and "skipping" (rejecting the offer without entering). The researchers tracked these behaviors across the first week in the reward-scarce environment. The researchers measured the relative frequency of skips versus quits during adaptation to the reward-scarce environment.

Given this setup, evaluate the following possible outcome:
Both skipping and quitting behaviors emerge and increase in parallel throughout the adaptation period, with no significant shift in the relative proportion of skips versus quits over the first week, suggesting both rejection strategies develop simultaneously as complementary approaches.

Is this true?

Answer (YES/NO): NO